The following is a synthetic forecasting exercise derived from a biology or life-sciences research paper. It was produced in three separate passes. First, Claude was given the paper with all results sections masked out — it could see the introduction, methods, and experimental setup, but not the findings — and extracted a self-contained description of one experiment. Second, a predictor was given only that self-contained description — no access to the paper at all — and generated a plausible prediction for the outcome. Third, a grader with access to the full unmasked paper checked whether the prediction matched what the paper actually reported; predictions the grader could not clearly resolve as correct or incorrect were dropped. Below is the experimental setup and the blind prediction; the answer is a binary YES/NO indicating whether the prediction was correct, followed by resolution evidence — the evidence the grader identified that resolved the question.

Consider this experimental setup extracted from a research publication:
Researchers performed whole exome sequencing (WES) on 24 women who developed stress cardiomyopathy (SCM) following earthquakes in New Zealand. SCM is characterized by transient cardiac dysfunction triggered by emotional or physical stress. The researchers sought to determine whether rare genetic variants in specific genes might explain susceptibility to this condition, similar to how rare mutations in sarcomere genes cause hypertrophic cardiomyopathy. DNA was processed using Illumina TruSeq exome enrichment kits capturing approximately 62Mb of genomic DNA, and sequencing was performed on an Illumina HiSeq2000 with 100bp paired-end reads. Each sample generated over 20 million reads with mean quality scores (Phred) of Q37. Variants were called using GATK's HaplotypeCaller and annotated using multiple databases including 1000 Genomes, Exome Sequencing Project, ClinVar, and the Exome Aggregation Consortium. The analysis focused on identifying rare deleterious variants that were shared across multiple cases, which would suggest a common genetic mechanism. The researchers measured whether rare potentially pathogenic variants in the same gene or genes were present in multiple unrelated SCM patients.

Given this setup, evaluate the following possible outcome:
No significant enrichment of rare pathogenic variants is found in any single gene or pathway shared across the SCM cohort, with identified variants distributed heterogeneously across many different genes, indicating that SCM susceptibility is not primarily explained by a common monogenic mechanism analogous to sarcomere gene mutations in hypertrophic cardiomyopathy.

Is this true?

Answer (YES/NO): YES